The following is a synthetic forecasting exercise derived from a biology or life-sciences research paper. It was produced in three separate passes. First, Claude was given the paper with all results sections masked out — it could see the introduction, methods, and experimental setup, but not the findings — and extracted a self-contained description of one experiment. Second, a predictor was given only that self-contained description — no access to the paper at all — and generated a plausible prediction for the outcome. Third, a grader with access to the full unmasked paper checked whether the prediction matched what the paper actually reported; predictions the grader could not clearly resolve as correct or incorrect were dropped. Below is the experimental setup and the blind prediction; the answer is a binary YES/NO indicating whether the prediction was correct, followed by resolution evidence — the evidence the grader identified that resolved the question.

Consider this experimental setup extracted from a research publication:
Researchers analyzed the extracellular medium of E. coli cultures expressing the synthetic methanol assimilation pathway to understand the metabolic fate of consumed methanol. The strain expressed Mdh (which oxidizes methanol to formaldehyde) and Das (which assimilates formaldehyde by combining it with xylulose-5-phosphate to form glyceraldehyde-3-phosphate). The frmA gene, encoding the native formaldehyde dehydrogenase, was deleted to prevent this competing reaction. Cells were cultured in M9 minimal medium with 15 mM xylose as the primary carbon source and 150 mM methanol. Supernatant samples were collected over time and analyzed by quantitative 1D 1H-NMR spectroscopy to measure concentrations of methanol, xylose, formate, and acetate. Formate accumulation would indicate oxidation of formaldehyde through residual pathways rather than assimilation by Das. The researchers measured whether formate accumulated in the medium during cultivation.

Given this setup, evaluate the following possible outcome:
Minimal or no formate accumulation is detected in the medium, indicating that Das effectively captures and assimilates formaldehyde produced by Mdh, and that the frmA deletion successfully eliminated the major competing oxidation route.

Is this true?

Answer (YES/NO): NO